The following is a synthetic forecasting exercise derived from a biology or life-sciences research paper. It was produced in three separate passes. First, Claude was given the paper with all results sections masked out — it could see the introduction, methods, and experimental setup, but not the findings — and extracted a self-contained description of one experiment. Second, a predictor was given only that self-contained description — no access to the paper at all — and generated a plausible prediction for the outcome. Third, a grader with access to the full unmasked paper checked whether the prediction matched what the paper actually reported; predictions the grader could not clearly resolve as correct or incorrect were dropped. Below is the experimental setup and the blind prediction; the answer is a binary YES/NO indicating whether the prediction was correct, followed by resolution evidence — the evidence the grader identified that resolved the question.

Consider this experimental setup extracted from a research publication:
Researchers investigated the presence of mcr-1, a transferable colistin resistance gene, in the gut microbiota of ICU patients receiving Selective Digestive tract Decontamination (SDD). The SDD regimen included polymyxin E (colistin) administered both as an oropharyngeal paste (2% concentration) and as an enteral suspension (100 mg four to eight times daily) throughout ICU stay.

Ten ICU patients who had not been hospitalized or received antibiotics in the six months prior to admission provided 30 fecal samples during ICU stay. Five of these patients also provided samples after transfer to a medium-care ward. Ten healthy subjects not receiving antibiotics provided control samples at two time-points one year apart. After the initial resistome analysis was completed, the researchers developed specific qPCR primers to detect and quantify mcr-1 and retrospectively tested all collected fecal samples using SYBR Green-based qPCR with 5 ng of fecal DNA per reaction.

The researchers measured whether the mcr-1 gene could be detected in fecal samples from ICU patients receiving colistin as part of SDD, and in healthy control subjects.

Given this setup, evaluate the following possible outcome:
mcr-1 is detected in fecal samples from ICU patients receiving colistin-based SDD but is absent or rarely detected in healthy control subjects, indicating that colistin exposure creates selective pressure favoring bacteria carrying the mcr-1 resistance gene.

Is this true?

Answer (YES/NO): NO